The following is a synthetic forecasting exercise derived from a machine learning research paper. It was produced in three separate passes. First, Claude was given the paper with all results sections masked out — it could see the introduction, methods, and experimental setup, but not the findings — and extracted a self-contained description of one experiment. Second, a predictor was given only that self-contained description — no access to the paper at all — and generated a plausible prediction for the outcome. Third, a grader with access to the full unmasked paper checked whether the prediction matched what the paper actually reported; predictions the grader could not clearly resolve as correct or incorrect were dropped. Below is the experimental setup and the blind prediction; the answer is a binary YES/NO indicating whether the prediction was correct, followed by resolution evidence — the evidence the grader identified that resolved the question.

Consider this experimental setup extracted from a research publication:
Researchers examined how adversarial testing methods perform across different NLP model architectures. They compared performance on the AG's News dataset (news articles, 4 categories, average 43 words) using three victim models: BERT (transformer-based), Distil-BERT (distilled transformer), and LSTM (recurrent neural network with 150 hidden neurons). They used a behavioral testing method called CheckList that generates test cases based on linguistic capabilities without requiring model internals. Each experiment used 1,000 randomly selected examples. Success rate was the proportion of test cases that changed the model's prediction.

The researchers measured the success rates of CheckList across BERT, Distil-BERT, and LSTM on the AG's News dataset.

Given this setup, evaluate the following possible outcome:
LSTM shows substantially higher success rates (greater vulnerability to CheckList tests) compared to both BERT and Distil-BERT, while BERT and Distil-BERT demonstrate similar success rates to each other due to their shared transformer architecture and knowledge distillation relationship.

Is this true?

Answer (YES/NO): YES